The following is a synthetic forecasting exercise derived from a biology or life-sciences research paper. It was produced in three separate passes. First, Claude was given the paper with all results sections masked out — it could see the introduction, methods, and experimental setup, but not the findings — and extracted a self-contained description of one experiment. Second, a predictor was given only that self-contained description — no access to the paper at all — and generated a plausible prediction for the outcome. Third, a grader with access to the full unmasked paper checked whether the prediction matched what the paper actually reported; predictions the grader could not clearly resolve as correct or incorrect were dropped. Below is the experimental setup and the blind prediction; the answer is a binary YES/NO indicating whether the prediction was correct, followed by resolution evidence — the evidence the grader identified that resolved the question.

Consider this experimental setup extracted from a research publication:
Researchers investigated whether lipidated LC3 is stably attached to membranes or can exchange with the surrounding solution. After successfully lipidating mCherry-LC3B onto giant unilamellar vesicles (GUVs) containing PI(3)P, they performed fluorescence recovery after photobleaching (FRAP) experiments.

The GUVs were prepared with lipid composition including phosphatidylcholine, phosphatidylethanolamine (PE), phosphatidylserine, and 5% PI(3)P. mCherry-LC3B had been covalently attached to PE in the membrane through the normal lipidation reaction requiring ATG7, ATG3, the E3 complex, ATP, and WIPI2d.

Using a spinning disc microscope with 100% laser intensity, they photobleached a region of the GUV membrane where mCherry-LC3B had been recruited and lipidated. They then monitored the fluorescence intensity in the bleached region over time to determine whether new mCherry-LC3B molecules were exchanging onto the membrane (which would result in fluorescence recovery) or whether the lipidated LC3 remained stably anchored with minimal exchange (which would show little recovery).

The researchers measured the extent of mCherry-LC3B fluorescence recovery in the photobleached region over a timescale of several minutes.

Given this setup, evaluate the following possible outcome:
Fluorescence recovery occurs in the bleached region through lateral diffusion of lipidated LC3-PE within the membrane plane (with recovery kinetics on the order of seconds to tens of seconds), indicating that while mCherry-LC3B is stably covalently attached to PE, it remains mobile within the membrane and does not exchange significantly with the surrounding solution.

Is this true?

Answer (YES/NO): NO